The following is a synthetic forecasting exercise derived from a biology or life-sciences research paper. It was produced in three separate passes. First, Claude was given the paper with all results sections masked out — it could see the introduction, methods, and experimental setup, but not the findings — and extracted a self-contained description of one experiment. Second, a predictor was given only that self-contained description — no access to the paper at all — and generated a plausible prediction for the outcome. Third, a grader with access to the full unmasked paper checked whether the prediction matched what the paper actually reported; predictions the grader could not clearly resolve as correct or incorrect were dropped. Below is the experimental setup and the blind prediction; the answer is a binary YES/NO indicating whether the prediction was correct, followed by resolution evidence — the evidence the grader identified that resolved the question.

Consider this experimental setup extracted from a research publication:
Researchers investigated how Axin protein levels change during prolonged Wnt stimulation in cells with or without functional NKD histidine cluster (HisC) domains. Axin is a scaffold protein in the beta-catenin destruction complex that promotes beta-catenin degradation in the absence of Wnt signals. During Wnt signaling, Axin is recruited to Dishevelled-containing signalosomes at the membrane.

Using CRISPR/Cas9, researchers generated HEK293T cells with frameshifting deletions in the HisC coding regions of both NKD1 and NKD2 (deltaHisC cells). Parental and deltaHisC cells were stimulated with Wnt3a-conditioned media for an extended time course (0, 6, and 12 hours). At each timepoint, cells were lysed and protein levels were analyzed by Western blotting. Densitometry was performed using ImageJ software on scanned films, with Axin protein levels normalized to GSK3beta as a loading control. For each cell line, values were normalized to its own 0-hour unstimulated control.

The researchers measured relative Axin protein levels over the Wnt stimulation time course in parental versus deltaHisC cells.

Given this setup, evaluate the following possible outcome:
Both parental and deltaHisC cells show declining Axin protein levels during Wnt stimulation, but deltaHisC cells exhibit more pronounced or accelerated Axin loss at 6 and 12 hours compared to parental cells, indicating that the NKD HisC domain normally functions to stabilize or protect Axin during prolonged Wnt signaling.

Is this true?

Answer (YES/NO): NO